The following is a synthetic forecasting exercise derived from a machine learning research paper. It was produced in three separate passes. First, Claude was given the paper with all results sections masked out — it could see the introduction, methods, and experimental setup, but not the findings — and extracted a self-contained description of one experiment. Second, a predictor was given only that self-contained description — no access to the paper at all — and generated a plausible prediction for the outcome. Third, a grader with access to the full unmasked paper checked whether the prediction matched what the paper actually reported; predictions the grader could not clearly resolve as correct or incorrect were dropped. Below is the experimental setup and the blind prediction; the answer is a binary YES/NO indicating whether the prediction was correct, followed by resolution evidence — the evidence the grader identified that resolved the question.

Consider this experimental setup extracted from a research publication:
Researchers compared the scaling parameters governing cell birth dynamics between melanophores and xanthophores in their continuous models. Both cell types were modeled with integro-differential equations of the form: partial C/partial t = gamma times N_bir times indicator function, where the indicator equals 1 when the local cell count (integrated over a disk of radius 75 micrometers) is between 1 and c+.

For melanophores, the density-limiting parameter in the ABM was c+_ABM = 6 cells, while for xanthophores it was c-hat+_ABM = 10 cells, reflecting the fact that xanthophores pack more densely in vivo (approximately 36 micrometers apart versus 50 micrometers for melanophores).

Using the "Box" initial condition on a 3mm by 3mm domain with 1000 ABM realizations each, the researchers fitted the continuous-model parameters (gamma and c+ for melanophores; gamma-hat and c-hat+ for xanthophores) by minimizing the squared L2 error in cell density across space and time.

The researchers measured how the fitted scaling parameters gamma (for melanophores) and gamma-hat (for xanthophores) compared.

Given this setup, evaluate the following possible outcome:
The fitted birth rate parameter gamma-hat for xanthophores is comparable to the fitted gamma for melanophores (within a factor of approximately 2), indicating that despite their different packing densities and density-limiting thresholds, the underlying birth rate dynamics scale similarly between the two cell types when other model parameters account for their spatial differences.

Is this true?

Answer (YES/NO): YES